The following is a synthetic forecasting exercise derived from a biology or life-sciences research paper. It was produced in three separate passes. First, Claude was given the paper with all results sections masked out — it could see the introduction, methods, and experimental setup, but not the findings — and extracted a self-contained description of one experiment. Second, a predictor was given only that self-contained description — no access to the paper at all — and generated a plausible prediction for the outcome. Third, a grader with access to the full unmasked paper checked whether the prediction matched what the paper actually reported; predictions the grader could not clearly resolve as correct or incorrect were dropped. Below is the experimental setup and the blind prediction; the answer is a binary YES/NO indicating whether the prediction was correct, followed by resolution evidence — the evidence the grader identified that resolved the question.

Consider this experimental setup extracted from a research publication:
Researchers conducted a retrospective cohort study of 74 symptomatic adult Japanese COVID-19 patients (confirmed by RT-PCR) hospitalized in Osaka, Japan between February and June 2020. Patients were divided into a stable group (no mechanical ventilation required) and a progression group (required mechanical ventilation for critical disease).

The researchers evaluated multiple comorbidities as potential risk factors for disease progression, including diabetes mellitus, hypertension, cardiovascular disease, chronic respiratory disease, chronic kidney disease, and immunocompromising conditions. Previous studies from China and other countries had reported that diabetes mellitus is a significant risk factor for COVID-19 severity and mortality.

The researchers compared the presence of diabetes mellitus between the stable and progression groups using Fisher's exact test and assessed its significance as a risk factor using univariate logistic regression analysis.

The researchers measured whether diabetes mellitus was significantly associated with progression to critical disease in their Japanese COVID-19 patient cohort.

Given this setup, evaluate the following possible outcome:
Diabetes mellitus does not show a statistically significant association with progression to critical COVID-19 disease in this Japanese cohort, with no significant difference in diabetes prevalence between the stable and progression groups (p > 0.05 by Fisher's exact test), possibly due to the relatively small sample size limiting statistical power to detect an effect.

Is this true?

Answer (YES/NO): YES